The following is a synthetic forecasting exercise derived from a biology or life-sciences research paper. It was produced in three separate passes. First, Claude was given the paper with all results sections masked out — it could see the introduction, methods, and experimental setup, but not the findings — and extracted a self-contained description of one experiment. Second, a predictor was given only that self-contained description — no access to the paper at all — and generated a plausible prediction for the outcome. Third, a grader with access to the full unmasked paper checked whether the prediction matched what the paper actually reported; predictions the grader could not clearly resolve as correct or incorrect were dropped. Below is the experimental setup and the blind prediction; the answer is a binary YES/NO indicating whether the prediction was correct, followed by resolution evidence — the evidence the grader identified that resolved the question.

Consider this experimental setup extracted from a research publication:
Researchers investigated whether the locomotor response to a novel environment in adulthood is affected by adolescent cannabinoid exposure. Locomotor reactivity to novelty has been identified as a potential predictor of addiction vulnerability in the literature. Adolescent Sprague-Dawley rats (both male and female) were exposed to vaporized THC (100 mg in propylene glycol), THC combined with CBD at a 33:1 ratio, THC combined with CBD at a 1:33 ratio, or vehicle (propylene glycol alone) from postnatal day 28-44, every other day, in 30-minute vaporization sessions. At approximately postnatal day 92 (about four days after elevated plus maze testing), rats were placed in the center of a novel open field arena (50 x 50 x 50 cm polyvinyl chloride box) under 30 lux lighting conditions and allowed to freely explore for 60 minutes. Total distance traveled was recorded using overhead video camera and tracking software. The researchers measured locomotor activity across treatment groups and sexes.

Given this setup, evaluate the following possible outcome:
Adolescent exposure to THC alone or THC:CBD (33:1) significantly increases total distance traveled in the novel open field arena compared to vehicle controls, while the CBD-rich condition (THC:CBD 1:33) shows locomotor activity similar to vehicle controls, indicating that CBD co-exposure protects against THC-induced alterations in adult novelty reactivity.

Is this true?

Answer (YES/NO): NO